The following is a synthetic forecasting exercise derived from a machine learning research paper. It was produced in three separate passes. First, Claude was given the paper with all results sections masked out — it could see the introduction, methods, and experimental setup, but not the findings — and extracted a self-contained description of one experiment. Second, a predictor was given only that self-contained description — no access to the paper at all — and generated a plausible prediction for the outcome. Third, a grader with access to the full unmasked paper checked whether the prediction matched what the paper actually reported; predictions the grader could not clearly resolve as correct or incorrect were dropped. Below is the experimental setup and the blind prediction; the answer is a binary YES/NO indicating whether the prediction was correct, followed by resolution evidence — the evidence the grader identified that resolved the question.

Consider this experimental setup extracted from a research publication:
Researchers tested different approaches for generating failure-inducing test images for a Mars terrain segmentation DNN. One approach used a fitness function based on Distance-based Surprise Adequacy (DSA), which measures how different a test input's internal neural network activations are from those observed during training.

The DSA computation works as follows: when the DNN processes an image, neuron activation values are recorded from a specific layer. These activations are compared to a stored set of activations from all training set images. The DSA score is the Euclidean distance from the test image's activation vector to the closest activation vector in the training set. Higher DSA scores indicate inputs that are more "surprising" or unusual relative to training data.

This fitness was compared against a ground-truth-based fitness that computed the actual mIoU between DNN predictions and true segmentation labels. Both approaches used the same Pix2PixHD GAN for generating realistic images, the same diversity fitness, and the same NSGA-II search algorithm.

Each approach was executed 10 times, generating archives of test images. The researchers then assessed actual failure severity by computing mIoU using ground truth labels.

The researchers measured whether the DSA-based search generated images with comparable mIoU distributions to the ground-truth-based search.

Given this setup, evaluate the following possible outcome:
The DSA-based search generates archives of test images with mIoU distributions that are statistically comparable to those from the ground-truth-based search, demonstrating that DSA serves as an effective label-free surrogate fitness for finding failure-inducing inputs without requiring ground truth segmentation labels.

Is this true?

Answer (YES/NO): YES